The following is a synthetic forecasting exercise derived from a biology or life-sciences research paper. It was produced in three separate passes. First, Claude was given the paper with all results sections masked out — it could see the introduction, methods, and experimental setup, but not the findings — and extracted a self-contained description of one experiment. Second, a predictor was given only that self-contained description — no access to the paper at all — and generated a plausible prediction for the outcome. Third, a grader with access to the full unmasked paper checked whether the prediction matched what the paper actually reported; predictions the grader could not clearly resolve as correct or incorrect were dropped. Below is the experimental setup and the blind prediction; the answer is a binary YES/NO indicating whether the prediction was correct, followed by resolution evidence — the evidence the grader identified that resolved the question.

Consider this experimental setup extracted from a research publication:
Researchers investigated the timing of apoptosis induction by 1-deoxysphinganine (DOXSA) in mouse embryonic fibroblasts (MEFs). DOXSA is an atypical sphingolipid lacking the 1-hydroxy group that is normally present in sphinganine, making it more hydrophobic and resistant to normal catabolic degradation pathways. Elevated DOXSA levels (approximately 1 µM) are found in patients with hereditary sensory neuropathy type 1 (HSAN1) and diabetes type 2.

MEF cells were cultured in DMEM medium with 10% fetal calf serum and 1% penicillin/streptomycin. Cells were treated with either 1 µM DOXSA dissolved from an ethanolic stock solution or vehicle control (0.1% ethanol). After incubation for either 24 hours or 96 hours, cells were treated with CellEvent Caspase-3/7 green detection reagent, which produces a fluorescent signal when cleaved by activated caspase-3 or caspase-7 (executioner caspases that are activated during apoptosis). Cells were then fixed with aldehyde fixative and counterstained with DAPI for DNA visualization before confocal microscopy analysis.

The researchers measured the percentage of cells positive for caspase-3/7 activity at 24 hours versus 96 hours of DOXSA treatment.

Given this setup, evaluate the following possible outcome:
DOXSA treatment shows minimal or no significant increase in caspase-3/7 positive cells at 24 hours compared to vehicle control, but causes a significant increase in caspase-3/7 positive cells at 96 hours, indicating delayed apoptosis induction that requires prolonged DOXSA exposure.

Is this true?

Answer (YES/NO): NO